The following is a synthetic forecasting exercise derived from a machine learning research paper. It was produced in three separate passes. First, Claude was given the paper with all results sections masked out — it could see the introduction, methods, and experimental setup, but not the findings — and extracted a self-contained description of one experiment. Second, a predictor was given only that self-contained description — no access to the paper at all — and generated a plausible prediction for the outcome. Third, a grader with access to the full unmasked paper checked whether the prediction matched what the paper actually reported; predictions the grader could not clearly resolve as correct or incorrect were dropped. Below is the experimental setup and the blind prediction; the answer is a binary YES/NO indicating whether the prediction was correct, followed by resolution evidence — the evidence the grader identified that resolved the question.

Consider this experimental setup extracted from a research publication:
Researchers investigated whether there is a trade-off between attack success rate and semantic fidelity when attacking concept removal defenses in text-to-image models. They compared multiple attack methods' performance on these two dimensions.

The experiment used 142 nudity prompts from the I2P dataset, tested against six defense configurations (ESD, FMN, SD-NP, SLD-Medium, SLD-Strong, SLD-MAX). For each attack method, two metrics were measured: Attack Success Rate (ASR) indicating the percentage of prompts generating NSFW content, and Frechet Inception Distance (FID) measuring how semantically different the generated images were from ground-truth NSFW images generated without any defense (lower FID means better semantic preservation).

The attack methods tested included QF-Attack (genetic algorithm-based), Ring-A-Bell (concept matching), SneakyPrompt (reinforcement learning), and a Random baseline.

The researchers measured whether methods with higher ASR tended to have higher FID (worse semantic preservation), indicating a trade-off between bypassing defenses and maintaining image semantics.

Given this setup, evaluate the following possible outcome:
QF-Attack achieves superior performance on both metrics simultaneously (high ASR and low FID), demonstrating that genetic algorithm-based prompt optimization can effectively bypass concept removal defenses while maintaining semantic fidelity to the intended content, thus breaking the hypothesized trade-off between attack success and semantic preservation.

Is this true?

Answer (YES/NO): NO